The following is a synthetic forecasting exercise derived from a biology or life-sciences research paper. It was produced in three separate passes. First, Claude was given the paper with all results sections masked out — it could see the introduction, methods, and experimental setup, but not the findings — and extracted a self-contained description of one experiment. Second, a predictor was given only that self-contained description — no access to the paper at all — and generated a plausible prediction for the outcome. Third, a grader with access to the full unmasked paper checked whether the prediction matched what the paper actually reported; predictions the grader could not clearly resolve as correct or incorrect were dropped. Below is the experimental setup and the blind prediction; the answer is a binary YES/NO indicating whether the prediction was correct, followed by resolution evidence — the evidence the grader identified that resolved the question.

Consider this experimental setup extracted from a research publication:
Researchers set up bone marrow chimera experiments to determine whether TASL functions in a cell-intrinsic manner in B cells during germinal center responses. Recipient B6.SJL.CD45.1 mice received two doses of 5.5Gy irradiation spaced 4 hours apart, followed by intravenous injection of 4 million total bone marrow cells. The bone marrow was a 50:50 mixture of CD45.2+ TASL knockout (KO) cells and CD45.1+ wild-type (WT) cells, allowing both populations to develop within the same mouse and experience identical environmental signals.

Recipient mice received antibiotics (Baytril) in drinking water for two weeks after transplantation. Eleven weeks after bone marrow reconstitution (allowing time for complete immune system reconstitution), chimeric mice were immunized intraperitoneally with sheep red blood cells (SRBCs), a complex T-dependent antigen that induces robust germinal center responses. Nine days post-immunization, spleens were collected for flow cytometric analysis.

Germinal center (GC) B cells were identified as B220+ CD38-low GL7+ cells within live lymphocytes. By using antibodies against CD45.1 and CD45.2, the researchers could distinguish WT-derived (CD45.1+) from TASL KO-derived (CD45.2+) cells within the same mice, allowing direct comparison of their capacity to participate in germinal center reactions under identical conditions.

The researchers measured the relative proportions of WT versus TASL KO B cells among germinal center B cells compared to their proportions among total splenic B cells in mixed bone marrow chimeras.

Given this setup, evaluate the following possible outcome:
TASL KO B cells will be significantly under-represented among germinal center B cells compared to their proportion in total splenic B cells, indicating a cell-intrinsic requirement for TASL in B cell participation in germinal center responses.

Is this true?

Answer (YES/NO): NO